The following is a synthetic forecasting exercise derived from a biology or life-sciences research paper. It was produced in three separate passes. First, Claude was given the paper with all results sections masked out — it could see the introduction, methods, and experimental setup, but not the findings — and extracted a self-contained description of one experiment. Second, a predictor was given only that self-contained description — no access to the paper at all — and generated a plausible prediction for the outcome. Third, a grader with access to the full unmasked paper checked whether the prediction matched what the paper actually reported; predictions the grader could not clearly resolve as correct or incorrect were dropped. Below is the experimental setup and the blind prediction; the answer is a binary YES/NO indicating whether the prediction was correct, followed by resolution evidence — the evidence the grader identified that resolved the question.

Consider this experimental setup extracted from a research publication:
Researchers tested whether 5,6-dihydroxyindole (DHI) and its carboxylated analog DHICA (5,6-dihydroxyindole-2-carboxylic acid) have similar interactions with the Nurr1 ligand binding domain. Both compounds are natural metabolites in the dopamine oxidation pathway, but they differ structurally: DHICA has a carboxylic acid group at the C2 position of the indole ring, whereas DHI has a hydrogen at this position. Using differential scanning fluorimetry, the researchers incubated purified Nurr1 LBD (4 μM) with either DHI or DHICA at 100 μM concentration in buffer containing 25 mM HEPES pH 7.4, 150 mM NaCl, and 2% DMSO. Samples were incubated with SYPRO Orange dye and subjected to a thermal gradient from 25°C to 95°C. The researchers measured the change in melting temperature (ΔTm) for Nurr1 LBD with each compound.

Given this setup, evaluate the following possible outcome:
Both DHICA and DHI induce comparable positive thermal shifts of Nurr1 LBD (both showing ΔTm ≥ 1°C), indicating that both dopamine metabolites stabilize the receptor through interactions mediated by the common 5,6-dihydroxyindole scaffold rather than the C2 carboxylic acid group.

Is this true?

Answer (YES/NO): NO